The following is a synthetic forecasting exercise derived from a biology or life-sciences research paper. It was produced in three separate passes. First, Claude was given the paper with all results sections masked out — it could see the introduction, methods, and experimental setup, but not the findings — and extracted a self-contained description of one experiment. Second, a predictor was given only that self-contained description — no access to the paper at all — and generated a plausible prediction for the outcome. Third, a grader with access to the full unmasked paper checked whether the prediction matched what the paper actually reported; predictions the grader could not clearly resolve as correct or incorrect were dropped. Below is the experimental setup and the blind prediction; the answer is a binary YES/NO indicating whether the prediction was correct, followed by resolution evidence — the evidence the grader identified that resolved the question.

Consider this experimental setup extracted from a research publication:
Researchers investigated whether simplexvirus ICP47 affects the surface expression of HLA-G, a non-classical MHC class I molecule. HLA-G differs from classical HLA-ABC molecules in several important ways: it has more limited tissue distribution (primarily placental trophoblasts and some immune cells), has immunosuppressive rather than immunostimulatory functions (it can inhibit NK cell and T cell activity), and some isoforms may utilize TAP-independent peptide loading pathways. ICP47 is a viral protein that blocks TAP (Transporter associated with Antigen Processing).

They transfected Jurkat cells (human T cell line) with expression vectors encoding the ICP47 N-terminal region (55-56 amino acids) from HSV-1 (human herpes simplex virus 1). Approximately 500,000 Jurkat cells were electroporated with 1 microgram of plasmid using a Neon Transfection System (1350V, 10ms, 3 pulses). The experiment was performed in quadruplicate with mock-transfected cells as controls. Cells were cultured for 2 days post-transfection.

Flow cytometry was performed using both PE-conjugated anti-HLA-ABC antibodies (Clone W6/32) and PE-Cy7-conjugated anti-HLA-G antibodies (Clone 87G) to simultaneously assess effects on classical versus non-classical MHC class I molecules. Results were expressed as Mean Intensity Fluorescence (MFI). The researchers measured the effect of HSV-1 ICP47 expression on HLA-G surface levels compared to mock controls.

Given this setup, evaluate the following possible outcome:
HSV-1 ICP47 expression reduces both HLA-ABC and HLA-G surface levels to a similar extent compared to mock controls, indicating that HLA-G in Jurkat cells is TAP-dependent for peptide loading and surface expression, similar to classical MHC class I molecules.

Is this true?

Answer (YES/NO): NO